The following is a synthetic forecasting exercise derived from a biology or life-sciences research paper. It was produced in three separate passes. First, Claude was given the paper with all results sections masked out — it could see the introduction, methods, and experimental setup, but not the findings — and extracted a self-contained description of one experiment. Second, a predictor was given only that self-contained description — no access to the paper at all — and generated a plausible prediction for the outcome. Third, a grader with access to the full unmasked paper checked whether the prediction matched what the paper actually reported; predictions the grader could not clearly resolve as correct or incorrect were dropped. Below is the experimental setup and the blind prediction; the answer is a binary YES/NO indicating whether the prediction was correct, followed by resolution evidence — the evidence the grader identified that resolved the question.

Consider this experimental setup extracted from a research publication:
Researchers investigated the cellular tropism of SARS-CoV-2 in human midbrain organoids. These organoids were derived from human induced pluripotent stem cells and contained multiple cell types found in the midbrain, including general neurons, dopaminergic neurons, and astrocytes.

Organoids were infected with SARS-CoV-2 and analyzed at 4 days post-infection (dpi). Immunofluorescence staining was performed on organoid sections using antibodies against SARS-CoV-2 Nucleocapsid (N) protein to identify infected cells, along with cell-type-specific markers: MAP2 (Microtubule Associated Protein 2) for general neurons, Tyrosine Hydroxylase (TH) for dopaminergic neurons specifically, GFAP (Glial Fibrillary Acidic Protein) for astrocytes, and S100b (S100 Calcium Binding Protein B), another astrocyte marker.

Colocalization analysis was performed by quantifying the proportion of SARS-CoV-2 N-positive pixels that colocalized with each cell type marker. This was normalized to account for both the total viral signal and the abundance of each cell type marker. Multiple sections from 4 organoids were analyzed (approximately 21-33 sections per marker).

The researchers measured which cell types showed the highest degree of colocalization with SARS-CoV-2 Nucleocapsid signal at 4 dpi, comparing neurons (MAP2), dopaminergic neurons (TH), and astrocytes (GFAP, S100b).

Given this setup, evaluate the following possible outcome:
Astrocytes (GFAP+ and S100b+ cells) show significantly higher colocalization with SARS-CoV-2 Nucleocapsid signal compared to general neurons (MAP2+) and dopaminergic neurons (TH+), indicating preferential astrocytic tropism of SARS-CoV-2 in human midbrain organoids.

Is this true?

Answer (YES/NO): NO